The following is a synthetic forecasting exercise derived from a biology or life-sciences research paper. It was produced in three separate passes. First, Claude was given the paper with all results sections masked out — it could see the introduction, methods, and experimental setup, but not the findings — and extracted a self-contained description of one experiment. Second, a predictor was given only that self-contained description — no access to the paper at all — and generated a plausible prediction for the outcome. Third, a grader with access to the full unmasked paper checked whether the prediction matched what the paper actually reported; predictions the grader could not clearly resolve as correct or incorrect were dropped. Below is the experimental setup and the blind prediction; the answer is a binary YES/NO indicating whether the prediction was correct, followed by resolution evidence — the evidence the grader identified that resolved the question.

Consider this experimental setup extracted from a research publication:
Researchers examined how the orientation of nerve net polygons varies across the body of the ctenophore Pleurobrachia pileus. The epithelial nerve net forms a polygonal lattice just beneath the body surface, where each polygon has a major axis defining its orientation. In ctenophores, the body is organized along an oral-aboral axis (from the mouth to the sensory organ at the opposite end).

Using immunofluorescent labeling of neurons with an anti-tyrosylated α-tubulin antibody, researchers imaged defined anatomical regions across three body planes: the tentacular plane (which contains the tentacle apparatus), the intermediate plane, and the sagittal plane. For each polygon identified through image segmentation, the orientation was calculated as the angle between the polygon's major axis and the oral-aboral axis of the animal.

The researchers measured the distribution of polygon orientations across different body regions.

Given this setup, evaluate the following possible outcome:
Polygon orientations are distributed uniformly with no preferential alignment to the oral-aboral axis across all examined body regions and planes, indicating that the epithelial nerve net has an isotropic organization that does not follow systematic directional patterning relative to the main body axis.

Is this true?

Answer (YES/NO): NO